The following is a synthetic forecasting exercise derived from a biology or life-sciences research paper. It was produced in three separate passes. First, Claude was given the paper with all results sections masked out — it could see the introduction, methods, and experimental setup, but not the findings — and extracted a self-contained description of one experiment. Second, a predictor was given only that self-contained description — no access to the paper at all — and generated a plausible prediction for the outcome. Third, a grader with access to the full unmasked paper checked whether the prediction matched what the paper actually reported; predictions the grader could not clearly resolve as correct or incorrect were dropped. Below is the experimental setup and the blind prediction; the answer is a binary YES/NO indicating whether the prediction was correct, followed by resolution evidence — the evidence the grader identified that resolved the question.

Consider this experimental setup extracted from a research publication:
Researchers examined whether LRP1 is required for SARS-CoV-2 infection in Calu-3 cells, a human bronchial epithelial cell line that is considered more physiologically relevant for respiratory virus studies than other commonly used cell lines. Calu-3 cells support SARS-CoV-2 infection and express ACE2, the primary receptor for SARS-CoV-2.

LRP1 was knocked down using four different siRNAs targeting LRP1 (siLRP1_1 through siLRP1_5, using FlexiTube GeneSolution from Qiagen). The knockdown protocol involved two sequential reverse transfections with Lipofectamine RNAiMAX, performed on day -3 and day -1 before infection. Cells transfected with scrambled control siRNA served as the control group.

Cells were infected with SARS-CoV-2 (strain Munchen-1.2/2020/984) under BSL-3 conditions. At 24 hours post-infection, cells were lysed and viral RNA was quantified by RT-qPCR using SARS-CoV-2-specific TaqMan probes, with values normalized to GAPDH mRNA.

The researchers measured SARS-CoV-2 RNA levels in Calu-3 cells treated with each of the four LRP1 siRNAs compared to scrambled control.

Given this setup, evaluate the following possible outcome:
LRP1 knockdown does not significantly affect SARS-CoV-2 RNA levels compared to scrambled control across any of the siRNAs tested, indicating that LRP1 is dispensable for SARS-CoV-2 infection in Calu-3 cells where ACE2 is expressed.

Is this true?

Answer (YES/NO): NO